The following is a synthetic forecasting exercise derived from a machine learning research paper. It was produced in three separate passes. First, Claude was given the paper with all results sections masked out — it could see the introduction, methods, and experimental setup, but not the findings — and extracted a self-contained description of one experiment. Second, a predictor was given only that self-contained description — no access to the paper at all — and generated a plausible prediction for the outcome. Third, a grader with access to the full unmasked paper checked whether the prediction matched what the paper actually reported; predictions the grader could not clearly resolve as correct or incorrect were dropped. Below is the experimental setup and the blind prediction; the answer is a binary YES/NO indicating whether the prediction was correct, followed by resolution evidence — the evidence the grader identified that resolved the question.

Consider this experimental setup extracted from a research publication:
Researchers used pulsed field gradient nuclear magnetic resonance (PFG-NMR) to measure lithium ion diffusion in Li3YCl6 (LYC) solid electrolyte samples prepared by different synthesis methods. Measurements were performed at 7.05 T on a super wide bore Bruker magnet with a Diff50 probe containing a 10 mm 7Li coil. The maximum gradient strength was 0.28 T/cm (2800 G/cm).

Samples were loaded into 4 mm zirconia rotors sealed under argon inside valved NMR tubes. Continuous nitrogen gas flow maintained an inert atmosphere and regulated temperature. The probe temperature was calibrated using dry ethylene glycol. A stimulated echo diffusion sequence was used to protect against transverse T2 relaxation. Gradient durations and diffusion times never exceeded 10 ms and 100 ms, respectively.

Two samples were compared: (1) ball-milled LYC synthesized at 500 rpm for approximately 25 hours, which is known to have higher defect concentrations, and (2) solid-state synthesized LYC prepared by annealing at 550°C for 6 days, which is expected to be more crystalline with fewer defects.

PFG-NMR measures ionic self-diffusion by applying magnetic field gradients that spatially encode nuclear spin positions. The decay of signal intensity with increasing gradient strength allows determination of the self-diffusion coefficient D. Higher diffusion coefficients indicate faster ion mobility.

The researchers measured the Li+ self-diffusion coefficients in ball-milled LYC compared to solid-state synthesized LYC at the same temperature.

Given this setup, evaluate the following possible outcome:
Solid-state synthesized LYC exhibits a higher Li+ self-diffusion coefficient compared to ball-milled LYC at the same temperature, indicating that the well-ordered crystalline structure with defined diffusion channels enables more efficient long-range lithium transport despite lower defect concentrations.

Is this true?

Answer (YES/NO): NO